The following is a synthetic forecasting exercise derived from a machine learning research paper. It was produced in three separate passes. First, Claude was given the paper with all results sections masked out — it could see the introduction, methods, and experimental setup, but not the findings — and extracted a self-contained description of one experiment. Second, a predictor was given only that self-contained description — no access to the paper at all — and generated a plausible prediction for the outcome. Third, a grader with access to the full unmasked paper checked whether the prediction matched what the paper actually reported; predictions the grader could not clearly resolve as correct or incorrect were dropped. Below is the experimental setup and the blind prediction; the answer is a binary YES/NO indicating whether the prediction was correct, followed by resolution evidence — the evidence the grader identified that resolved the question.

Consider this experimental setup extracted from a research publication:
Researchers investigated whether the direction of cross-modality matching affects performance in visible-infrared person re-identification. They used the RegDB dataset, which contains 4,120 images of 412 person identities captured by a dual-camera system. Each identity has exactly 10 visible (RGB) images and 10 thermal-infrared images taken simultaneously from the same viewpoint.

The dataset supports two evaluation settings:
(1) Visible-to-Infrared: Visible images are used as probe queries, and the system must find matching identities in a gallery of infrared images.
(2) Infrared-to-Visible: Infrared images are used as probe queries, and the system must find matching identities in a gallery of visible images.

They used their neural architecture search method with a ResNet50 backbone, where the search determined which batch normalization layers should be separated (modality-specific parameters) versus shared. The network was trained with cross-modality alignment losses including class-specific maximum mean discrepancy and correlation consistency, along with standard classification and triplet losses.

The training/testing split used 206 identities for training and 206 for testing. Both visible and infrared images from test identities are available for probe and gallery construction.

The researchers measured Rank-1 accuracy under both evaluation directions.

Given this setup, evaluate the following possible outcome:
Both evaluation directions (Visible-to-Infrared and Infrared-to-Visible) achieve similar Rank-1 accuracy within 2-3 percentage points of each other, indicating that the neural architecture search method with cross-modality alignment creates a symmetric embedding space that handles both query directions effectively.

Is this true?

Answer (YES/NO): YES